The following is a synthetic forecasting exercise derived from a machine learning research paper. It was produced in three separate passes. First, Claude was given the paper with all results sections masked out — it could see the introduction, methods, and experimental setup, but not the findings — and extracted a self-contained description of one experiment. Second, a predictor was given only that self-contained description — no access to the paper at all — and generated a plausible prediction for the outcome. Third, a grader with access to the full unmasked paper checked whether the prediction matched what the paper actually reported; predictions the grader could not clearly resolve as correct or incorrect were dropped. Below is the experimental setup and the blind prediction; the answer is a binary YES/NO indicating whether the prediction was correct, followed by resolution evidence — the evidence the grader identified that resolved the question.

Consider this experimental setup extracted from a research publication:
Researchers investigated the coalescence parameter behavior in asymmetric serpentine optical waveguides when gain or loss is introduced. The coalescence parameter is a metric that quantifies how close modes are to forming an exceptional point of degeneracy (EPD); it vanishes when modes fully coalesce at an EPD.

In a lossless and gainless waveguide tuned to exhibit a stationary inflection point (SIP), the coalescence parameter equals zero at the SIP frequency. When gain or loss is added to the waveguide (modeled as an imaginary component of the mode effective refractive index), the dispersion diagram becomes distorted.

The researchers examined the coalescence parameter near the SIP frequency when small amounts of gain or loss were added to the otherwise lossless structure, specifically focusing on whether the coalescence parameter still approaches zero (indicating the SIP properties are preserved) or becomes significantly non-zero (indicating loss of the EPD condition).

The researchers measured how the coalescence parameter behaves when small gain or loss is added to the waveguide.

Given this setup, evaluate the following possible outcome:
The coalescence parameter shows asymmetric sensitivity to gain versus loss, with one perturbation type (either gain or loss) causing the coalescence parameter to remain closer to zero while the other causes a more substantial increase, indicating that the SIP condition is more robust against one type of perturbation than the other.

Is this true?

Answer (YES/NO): NO